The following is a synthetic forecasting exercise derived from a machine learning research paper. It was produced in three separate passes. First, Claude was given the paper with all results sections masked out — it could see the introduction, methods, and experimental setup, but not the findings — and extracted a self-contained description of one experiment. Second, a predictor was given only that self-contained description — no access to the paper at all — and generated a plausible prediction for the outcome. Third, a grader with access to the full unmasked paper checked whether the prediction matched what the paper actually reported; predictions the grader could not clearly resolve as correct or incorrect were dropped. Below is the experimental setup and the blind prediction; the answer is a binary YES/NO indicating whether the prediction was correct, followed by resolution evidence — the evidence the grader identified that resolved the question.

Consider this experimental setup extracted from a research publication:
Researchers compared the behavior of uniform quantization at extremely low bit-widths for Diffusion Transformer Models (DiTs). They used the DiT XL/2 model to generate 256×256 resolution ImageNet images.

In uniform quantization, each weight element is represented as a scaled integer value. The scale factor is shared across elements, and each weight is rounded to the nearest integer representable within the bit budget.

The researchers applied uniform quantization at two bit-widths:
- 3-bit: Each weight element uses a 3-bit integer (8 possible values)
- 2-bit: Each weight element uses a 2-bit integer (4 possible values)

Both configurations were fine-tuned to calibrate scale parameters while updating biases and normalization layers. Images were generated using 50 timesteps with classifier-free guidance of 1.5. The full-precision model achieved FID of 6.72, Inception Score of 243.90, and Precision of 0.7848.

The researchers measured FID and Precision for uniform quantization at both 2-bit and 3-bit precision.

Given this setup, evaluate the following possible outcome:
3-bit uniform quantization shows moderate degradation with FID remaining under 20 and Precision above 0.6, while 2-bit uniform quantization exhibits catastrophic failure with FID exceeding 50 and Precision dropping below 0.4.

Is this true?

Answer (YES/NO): NO